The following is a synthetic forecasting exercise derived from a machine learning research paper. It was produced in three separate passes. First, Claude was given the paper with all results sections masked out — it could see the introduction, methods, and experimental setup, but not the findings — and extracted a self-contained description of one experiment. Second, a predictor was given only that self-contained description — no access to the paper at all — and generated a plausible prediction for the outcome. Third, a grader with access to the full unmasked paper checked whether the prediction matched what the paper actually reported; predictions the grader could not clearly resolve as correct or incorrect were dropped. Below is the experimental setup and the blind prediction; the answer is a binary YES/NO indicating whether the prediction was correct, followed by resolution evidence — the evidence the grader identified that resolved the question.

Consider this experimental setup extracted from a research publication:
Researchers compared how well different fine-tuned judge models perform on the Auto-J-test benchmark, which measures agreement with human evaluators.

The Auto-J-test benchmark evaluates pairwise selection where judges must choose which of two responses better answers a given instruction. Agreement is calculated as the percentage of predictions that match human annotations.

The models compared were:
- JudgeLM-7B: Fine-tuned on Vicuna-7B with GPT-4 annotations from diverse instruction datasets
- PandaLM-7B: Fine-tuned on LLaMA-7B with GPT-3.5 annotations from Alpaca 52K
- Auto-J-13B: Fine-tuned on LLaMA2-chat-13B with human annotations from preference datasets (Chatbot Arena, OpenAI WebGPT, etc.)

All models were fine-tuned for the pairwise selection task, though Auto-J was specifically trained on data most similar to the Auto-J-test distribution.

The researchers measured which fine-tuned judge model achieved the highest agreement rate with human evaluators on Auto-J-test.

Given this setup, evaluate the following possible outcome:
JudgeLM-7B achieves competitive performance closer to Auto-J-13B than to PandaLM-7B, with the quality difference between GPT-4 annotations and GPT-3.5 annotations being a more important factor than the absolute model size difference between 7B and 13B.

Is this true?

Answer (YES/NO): NO